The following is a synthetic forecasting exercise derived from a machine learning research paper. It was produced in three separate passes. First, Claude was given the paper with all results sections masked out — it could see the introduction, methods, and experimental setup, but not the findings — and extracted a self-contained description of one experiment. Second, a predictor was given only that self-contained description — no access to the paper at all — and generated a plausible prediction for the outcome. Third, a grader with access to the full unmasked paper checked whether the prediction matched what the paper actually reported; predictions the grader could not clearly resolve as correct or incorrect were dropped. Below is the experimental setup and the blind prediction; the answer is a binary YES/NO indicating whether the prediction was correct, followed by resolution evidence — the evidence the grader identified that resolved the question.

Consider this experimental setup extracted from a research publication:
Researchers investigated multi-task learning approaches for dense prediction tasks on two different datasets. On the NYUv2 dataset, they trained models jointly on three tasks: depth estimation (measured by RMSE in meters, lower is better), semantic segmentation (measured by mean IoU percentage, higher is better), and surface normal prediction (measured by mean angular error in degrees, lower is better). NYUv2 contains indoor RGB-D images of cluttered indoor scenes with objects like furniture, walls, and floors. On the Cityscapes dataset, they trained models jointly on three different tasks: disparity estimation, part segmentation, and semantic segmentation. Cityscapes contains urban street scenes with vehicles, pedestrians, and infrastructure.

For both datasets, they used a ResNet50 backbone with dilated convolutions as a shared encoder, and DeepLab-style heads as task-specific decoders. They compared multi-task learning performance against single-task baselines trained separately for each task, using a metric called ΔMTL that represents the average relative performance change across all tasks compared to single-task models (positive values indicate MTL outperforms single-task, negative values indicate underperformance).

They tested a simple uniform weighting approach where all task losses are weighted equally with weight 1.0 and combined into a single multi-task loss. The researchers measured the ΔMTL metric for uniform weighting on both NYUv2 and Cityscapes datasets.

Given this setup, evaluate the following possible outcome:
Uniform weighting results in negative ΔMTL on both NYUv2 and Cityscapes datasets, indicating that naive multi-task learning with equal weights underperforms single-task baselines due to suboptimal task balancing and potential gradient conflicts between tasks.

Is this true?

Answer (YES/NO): YES